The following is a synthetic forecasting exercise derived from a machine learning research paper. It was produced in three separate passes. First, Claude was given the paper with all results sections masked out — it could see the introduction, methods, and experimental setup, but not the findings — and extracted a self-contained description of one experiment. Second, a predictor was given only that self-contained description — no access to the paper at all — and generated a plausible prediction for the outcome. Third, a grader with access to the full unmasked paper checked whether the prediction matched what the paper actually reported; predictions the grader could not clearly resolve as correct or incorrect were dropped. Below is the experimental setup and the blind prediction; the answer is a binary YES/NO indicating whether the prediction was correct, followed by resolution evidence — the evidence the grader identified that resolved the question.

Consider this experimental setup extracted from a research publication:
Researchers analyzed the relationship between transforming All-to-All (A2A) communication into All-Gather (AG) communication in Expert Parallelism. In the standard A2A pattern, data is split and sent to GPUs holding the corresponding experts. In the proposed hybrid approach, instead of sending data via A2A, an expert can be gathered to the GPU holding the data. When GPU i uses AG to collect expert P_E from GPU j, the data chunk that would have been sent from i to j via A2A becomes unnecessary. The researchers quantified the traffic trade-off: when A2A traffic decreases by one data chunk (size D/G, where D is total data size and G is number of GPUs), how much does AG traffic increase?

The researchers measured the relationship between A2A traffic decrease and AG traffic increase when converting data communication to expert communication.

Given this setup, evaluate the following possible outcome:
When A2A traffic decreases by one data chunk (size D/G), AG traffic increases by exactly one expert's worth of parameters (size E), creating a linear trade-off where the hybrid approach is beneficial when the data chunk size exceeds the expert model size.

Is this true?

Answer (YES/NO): NO